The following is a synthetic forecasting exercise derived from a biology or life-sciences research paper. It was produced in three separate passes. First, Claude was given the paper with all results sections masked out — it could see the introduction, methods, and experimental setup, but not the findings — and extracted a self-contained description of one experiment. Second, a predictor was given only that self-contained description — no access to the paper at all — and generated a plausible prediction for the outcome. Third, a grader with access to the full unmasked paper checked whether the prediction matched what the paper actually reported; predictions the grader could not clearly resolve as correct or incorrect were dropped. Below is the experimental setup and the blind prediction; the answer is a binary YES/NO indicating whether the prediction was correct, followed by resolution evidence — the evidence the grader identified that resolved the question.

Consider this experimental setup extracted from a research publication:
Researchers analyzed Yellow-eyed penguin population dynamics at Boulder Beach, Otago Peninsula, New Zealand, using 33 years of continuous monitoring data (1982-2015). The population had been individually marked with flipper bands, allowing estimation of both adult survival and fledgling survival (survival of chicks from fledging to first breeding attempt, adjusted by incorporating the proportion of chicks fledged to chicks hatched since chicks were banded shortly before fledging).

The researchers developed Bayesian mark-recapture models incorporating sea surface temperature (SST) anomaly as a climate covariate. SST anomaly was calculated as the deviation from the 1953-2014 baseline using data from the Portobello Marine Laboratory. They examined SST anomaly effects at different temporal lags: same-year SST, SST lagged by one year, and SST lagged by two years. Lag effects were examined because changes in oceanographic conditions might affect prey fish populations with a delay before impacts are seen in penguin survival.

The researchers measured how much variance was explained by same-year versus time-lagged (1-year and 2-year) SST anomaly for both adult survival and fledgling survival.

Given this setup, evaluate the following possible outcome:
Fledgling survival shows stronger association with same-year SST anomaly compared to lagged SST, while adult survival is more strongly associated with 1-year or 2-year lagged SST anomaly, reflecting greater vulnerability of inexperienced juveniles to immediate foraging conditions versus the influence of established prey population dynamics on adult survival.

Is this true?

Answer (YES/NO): NO